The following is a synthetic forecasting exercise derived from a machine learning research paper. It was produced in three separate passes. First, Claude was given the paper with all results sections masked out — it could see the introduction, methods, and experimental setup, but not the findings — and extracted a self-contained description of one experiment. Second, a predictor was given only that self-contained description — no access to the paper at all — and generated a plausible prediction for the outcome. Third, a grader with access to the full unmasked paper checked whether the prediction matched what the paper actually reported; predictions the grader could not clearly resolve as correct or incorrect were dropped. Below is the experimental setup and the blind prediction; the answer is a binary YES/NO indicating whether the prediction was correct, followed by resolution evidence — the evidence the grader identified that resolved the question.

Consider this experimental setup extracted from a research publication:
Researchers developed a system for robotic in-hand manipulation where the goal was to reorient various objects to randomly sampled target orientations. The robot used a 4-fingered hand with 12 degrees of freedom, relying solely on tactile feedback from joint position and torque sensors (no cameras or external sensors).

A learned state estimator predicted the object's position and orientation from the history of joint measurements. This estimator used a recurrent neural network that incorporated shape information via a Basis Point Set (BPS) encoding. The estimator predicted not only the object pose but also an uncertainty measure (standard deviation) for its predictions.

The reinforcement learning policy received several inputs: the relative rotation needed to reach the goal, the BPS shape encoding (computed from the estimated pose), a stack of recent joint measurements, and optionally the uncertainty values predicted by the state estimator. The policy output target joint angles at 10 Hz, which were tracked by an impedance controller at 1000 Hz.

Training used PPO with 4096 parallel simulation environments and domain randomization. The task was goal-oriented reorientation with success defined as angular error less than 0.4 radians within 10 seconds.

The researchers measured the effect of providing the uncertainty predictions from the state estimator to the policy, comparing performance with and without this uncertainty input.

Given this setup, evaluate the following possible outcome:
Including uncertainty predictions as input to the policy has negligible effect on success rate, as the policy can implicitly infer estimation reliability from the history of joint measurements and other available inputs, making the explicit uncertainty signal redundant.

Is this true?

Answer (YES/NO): NO